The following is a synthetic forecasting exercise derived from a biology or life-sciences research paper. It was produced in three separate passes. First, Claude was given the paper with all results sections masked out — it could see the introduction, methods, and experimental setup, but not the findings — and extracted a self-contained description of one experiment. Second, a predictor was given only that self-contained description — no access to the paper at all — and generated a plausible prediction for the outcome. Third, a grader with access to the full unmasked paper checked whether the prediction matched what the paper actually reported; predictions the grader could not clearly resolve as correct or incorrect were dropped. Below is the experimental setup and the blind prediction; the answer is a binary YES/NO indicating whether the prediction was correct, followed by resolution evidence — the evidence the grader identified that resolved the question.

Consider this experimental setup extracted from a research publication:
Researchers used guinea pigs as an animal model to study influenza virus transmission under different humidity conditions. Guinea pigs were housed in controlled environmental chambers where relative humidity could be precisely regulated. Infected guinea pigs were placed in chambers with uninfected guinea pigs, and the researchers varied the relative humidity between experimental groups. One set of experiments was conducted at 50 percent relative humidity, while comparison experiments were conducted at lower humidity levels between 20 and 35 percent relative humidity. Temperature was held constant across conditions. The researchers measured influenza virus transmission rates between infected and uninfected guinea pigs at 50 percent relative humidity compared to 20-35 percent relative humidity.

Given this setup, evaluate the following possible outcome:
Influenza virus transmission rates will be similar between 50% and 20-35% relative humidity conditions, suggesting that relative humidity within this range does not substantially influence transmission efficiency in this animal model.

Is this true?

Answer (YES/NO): NO